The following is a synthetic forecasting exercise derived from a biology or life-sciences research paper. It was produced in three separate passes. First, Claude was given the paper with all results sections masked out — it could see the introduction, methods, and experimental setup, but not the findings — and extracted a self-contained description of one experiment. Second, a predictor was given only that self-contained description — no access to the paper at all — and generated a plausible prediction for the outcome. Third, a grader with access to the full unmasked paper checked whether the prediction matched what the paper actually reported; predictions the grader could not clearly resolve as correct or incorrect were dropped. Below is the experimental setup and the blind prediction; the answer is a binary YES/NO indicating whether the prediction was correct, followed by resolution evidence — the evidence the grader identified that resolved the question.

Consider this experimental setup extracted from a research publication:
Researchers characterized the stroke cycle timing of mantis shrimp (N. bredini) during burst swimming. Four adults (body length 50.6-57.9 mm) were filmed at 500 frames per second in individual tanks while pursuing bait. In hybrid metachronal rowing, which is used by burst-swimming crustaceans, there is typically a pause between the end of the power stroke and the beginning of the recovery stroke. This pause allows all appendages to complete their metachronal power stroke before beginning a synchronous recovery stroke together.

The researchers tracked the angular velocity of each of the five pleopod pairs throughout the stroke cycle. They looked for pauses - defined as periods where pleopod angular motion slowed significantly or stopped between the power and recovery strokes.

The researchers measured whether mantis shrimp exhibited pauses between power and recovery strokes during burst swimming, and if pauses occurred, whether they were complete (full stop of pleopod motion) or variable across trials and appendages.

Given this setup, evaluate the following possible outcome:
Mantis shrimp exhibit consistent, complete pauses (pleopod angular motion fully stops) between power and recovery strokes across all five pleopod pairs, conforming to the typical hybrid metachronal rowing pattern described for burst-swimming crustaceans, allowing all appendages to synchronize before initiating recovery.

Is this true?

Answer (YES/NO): NO